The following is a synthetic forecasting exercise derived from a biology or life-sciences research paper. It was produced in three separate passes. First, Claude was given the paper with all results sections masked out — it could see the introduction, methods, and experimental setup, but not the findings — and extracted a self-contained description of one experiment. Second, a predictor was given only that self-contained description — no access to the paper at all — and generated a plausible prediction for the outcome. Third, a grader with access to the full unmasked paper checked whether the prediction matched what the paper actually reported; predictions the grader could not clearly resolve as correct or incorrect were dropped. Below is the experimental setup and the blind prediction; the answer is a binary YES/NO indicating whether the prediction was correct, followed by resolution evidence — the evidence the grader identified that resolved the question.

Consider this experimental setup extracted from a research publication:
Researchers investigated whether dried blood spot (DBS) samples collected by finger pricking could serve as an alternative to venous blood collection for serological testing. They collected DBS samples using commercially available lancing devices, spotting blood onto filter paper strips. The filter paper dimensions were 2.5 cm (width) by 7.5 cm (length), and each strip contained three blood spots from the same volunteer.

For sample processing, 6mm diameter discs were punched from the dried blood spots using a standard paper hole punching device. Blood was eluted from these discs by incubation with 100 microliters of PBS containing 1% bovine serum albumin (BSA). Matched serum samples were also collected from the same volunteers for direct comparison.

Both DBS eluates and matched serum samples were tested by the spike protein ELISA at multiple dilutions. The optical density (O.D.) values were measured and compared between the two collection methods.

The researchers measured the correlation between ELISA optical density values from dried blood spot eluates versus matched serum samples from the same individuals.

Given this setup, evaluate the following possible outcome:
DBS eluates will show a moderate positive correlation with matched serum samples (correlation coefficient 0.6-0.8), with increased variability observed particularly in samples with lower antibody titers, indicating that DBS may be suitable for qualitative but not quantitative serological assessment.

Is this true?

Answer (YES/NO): NO